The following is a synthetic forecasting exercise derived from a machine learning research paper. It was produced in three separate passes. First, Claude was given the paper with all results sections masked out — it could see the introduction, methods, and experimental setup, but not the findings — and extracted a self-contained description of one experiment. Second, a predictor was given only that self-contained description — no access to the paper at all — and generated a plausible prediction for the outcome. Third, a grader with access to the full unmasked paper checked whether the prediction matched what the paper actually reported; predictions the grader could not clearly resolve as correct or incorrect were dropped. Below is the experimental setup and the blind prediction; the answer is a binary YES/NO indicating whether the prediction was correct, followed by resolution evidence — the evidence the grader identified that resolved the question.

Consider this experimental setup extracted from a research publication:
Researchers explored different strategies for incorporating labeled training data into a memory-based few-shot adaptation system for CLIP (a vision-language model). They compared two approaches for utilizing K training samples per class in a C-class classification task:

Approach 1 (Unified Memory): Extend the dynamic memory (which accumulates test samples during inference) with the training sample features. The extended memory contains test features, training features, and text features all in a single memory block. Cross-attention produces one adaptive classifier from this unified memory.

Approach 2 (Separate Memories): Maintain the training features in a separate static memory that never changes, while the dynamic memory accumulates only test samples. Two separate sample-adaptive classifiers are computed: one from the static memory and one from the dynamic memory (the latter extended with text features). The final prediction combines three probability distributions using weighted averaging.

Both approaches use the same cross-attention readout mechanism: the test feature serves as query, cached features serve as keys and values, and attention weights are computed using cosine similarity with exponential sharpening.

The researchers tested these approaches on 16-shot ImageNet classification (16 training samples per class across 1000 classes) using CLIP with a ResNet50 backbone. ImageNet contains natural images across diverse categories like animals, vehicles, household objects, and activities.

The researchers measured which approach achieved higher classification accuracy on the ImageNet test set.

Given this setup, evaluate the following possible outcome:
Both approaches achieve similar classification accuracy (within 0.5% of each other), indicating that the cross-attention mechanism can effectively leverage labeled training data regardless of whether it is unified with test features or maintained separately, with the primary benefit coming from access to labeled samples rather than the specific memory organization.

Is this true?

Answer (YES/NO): NO